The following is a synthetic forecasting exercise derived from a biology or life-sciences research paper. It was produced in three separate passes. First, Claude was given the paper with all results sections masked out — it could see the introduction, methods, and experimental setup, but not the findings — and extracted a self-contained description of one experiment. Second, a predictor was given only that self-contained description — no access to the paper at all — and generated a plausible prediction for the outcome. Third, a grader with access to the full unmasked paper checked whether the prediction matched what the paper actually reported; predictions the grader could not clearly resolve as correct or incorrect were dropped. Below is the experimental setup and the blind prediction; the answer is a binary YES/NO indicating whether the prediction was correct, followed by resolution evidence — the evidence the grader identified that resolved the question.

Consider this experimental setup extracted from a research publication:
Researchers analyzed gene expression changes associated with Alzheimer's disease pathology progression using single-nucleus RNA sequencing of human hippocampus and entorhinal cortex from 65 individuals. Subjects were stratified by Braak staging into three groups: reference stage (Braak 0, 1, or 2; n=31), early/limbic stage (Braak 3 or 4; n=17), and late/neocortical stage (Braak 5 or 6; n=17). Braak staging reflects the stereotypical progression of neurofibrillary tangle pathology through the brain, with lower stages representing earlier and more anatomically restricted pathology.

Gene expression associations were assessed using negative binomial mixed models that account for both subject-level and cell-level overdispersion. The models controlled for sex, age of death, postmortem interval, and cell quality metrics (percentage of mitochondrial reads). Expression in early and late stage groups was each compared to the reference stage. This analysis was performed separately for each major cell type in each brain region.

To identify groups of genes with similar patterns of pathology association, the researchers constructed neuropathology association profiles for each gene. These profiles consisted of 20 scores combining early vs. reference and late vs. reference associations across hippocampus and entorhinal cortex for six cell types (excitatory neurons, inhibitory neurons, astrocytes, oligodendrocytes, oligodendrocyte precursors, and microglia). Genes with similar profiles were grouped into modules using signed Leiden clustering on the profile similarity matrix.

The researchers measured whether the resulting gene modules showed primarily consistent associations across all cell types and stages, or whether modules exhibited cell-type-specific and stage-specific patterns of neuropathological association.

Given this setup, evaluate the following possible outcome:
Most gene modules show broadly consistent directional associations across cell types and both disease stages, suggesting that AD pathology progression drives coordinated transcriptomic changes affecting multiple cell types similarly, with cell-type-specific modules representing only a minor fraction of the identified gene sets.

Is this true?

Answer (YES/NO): NO